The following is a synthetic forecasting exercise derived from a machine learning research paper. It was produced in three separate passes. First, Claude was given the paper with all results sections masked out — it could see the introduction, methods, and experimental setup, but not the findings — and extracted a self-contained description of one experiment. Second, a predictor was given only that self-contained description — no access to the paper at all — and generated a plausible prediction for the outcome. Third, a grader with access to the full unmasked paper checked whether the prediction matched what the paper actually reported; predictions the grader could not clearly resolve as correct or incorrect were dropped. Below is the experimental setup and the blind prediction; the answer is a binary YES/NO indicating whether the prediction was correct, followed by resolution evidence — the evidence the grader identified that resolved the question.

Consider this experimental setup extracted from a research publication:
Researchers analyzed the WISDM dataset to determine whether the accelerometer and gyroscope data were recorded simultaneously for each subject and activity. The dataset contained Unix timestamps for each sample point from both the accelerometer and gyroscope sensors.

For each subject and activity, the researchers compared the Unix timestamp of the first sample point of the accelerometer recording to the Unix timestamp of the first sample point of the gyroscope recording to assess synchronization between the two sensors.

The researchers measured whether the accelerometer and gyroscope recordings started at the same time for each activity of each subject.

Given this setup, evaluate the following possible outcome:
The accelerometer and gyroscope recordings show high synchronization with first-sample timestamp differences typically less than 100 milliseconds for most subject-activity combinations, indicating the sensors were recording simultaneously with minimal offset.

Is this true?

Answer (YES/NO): NO